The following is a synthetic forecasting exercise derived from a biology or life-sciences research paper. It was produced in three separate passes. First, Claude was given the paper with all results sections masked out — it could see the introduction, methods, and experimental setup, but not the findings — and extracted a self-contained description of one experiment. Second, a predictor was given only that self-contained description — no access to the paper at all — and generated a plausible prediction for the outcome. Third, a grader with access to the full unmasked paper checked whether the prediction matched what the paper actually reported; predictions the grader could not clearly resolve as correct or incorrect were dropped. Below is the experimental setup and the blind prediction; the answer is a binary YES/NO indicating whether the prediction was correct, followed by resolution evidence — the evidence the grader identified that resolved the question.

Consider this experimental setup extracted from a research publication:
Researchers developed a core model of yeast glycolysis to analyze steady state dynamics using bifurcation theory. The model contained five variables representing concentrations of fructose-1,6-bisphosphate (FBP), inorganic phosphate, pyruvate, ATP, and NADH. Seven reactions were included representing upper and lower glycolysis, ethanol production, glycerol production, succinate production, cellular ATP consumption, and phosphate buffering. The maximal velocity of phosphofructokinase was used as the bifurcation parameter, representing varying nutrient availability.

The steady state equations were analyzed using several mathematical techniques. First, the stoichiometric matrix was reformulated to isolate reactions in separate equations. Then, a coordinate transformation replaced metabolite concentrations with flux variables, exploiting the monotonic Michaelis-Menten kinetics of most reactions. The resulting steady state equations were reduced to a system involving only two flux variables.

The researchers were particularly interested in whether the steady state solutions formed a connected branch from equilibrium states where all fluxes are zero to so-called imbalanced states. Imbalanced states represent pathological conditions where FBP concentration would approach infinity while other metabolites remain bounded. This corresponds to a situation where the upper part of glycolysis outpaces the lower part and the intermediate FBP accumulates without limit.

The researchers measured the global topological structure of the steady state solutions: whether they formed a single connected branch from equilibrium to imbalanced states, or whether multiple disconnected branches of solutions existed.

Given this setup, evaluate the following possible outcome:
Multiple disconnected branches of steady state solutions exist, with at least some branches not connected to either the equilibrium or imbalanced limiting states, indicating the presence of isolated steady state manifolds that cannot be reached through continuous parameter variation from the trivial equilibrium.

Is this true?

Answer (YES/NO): NO